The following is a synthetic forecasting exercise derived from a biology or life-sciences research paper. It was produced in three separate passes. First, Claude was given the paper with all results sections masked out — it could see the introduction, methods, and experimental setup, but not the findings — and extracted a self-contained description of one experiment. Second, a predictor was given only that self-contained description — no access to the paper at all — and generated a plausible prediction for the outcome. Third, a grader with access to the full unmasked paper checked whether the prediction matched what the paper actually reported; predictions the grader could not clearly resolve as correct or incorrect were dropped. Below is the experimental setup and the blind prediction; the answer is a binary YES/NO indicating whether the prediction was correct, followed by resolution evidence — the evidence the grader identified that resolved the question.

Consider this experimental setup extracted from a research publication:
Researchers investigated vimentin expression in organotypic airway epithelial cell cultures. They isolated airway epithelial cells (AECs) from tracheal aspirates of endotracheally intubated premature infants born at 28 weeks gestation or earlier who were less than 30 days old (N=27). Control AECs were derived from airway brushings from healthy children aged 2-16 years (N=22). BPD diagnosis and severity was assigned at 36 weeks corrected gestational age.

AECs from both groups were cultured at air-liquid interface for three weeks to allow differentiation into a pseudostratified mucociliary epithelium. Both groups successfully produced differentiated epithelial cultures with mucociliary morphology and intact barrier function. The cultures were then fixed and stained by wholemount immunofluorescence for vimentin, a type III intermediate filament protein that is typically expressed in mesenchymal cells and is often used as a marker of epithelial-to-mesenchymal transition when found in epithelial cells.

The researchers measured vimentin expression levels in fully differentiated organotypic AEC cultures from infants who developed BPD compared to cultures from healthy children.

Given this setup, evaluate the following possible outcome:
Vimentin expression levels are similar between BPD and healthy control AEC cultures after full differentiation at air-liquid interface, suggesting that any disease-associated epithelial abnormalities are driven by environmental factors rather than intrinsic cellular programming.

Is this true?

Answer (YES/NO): NO